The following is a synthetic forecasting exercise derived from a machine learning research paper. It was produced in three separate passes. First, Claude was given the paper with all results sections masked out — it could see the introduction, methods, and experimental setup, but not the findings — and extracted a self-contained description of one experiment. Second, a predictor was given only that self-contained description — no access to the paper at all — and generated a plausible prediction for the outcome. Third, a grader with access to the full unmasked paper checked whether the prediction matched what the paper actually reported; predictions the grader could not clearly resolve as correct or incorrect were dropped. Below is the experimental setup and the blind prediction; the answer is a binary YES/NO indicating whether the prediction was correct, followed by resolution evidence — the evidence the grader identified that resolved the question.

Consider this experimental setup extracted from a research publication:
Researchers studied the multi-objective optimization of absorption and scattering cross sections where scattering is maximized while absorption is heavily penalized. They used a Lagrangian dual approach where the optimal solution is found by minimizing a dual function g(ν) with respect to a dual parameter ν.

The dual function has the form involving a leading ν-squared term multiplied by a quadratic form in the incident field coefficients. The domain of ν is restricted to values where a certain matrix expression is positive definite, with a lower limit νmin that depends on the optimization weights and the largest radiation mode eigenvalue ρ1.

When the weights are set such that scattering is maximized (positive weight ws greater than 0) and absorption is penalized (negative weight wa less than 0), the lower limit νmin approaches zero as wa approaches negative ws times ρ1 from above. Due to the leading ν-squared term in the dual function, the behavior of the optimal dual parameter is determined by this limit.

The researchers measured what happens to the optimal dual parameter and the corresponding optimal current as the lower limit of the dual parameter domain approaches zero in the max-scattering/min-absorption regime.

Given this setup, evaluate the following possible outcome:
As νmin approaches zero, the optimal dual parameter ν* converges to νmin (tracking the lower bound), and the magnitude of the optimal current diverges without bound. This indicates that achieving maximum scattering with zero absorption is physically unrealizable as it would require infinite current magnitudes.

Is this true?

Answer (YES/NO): NO